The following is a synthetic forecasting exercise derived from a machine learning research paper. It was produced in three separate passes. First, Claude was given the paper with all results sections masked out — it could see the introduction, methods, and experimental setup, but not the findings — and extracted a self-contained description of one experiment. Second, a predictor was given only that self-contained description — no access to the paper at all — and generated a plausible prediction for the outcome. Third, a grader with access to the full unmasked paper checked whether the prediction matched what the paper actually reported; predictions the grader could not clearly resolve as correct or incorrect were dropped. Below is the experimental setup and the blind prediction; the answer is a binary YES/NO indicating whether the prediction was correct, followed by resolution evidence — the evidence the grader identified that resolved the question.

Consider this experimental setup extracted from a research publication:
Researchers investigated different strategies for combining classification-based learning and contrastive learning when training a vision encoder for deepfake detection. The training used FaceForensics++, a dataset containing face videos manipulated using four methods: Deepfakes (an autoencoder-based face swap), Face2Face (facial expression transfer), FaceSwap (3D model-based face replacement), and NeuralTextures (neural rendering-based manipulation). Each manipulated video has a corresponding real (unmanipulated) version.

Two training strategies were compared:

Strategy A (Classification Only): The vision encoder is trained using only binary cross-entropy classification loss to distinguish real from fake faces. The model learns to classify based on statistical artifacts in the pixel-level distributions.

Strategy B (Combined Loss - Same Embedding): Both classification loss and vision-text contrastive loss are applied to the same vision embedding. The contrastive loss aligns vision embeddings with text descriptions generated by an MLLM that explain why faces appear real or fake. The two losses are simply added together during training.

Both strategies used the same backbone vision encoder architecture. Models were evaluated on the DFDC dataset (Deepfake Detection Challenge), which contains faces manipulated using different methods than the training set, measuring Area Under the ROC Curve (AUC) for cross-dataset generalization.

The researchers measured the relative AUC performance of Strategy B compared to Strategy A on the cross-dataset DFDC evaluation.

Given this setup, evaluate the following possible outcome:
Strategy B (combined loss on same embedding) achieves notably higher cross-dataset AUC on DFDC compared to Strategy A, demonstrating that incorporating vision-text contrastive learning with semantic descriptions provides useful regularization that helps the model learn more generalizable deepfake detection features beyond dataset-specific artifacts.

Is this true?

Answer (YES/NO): YES